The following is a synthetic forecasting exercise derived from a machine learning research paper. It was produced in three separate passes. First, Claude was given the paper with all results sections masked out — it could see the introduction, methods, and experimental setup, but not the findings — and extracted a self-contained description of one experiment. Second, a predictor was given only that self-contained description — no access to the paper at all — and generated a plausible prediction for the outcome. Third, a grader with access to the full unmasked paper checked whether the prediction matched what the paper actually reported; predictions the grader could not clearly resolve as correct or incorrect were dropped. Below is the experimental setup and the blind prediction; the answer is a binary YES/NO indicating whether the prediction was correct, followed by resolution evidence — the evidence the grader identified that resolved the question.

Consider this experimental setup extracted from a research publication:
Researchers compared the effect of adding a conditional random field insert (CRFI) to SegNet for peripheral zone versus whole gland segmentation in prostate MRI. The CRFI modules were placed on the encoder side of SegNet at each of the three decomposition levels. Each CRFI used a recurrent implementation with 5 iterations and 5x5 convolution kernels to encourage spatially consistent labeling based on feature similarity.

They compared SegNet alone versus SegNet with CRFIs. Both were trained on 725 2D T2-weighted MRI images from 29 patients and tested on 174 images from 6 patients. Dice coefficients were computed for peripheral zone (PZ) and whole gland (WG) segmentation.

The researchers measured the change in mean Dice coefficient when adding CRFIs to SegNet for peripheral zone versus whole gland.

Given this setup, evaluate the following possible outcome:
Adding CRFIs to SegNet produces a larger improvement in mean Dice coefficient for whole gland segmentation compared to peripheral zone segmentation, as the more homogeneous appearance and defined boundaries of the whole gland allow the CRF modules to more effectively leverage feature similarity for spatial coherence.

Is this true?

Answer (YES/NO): YES